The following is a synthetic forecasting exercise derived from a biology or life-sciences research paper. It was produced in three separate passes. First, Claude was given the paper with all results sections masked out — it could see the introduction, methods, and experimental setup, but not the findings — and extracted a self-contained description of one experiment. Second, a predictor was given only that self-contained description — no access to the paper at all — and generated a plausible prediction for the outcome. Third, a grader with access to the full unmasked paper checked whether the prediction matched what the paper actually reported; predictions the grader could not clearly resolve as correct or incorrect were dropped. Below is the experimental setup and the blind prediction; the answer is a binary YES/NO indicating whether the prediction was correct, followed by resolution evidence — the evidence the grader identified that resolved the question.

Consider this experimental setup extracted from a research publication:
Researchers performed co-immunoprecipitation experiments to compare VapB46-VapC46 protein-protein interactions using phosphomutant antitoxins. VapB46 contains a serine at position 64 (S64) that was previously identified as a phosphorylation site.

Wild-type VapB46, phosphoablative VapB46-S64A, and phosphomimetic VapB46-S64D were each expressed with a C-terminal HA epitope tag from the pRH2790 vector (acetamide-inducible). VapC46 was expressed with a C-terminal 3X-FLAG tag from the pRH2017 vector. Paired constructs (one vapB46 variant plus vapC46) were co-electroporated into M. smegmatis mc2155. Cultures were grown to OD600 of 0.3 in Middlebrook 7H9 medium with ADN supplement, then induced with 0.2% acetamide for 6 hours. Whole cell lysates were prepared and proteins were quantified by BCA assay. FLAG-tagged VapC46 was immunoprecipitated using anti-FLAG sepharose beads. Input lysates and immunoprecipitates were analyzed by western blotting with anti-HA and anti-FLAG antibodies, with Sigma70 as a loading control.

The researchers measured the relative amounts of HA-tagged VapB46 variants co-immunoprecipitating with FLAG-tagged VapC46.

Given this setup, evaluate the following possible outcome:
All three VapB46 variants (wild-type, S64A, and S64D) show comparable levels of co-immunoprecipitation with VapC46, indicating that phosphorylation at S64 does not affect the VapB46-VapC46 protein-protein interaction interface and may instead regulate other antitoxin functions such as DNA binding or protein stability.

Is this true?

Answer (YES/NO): NO